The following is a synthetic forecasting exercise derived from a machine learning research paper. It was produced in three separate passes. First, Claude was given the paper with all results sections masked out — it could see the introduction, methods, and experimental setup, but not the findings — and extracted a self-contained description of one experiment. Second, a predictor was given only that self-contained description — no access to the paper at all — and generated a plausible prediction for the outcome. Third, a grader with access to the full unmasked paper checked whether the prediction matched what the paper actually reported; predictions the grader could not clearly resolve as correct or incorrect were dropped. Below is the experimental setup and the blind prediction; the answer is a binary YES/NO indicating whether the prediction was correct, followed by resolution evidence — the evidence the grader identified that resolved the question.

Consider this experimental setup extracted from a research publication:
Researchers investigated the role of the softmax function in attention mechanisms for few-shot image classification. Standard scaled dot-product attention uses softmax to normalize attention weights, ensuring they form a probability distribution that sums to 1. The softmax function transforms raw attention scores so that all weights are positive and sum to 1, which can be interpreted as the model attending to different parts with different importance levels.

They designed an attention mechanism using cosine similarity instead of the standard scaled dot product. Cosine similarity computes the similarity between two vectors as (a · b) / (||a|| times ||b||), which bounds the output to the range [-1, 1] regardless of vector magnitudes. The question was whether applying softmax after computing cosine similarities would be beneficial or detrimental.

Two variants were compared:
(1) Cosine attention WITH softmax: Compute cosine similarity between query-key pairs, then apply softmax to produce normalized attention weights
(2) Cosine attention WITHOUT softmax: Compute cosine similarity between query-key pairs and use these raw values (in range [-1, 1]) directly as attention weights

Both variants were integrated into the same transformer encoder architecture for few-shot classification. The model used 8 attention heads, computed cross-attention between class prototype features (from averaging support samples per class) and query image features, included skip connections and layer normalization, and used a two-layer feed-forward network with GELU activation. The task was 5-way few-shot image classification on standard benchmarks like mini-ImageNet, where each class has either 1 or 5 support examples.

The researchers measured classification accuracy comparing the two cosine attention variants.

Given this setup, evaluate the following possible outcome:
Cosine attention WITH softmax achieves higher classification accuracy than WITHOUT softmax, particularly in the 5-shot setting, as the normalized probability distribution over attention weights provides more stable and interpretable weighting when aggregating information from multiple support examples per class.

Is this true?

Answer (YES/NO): NO